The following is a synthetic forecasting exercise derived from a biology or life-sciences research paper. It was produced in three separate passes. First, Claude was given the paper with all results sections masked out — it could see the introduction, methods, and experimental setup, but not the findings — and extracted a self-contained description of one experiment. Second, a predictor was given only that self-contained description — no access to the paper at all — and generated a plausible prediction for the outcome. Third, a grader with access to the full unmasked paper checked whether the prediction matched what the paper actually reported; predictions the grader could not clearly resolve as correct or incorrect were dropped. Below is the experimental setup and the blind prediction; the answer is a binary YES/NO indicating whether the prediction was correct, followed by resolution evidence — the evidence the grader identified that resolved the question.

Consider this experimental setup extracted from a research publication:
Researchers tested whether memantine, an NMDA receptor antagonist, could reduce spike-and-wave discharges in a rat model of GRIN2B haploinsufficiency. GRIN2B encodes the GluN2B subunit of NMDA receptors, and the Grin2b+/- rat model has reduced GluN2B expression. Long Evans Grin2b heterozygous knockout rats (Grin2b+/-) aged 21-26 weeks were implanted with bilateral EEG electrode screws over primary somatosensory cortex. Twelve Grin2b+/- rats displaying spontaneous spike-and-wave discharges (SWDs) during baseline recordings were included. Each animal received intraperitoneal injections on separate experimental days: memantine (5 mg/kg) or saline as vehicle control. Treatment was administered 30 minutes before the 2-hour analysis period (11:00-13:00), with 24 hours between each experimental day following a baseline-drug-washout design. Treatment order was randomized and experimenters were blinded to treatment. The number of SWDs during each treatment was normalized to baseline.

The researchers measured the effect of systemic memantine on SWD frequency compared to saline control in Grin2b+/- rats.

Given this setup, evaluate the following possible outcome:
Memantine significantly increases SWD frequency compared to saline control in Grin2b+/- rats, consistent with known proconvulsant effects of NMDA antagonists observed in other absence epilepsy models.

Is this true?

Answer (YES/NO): NO